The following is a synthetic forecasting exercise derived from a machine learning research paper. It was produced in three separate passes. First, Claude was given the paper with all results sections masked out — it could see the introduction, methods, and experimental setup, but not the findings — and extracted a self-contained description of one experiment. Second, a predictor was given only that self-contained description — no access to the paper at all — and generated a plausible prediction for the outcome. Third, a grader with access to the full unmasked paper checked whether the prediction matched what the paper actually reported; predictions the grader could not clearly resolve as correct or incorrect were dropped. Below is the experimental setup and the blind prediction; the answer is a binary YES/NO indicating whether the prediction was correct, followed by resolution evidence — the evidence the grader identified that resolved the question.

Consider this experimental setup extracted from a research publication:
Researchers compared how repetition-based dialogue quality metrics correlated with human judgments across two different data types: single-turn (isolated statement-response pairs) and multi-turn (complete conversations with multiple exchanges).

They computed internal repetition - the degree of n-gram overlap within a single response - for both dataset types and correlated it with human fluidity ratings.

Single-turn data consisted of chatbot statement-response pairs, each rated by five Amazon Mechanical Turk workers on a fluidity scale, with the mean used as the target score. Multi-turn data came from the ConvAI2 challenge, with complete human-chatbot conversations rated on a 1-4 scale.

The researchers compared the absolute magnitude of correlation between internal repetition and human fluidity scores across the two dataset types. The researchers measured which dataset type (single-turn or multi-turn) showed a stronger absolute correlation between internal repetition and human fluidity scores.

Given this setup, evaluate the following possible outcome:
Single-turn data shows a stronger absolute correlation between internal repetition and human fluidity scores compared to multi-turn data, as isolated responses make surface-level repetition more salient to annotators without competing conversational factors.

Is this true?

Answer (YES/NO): YES